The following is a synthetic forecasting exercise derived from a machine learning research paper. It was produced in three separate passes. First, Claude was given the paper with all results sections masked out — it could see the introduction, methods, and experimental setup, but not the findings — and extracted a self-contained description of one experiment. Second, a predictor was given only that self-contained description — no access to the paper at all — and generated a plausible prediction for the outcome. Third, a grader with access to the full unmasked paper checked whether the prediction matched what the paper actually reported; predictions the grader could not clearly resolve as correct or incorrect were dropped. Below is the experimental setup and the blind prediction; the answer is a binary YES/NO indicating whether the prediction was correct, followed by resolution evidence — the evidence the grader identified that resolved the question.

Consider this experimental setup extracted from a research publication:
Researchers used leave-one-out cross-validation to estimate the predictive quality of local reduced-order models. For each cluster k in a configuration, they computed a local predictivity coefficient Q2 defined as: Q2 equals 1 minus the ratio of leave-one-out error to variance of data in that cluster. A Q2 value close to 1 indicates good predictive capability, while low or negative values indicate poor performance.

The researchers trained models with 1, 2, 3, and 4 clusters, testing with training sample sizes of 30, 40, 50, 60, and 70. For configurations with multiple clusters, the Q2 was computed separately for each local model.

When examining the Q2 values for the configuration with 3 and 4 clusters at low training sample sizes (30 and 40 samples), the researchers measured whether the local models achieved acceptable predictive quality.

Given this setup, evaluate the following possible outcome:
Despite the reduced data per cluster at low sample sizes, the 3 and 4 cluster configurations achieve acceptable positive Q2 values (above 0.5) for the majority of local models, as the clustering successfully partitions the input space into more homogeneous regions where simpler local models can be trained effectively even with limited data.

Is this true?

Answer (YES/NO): NO